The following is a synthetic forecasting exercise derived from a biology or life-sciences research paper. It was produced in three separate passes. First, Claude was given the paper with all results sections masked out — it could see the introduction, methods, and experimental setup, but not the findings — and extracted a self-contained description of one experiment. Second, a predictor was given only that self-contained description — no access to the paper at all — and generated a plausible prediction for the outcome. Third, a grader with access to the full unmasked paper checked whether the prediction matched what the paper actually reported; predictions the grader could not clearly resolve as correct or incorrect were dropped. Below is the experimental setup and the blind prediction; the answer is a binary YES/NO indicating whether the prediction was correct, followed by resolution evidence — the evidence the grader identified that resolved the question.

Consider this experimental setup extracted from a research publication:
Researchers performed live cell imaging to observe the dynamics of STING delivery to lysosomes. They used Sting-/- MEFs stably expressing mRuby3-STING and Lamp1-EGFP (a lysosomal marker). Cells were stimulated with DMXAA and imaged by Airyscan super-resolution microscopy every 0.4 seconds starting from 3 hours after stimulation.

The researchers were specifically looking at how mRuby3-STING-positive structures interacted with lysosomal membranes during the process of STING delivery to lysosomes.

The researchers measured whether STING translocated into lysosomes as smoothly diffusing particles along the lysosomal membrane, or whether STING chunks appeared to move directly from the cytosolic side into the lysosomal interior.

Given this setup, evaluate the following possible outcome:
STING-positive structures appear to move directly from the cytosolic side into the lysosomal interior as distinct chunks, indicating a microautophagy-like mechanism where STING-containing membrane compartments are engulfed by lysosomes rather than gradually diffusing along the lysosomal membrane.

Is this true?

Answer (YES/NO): YES